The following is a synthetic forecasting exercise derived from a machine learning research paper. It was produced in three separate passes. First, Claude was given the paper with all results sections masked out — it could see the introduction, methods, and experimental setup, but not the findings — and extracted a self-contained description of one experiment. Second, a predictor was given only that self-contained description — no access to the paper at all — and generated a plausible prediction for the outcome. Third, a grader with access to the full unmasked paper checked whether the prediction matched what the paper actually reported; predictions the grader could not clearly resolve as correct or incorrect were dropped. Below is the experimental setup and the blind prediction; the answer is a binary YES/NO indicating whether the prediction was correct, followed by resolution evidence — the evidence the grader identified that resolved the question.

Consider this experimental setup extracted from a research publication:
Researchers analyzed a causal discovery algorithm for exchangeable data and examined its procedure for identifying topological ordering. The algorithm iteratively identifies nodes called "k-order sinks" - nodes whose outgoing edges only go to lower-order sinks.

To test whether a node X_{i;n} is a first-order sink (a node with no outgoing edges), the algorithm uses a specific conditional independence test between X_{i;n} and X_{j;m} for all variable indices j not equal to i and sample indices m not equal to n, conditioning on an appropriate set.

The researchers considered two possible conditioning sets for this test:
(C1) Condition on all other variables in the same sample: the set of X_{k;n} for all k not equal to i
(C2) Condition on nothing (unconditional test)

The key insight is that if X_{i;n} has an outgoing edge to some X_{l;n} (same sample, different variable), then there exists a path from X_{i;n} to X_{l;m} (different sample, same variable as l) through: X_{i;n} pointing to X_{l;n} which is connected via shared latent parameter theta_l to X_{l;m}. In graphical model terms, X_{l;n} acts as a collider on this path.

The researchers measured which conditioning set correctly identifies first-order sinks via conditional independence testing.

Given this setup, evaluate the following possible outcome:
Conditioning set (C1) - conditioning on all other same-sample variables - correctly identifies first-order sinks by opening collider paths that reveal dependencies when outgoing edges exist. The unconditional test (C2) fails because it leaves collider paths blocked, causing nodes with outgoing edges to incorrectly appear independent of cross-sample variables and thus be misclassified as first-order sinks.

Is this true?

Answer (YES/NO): YES